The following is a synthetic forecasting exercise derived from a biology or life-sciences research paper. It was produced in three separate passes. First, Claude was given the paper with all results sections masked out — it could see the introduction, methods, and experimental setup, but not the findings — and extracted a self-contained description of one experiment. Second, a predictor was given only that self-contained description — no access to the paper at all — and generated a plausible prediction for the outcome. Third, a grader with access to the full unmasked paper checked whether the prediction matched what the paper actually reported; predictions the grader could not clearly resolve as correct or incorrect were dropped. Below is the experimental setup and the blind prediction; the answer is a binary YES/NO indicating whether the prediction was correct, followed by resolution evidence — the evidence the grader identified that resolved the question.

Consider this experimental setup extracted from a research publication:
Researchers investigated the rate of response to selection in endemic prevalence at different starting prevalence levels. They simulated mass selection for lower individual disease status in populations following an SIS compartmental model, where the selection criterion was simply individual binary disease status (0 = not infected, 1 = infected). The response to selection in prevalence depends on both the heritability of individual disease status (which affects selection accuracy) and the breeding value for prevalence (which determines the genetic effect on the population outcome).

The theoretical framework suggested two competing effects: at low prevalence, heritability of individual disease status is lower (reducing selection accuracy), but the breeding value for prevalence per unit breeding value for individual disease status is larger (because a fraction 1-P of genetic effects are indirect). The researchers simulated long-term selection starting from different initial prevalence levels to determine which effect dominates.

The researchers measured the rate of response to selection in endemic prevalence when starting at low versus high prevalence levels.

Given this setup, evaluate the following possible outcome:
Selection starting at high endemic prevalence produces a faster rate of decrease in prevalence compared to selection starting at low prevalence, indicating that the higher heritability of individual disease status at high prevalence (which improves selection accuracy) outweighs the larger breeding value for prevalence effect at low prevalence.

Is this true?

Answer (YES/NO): NO